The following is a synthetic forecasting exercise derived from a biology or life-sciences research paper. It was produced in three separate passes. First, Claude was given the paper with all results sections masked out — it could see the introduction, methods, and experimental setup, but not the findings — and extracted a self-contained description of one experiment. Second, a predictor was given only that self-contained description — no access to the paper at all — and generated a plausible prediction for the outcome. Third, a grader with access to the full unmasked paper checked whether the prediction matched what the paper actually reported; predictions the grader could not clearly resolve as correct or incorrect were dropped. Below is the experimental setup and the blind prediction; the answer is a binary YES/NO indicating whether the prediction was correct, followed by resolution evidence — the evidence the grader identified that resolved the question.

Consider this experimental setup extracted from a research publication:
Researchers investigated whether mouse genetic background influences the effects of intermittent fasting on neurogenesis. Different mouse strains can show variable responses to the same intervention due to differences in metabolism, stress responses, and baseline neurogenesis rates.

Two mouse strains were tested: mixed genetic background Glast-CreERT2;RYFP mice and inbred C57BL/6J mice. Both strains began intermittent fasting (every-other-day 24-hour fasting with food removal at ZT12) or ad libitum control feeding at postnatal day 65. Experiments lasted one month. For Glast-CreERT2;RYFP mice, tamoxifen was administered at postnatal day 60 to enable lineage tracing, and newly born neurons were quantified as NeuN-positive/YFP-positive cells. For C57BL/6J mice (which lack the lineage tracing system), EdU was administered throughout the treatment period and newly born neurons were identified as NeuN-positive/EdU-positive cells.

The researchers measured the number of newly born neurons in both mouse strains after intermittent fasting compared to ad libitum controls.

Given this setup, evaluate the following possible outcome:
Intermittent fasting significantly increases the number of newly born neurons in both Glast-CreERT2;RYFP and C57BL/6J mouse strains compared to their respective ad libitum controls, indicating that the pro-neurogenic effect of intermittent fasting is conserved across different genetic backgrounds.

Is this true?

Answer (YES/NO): NO